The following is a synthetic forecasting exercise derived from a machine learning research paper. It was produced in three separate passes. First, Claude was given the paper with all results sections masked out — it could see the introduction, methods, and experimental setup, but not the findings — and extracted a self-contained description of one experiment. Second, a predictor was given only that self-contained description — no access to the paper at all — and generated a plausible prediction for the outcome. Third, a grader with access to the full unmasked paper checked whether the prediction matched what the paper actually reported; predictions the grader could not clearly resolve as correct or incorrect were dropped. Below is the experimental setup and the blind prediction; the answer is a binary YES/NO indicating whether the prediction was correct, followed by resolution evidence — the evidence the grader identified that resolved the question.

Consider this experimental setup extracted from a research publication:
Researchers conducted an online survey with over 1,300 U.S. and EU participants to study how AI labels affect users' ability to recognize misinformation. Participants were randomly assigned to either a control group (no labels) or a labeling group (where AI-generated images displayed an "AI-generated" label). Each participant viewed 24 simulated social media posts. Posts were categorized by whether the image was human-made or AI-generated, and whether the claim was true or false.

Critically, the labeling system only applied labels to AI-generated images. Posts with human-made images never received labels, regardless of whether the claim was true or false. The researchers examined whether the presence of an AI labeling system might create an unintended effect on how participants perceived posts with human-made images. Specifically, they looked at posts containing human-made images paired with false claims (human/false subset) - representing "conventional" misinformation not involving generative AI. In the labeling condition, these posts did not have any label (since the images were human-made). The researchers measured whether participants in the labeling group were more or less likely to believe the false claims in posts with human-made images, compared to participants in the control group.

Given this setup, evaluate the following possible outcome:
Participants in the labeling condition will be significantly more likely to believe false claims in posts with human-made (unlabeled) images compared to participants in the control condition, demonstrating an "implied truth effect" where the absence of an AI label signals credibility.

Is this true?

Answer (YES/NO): YES